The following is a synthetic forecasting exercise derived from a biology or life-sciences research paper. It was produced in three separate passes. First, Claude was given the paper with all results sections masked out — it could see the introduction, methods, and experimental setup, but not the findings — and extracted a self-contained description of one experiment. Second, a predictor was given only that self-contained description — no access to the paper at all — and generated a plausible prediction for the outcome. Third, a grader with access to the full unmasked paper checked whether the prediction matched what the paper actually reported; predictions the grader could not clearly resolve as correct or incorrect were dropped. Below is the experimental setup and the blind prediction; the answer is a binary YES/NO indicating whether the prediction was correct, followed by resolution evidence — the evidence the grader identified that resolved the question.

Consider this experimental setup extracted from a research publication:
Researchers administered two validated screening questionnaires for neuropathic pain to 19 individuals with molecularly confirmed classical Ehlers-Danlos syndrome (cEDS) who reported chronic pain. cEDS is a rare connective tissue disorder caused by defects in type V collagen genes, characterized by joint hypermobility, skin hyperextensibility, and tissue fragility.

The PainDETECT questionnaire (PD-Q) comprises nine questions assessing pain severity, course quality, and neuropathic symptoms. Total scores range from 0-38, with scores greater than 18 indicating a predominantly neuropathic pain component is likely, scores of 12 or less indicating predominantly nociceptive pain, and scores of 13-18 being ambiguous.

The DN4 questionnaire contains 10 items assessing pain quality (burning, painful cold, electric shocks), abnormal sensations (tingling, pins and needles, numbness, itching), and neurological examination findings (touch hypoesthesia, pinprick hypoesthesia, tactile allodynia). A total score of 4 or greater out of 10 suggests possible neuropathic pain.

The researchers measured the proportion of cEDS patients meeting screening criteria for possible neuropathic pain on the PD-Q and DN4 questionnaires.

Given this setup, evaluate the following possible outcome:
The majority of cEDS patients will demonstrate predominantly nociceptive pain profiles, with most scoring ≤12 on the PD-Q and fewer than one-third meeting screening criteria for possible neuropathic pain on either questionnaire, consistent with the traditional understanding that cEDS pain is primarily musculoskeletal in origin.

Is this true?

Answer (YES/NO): YES